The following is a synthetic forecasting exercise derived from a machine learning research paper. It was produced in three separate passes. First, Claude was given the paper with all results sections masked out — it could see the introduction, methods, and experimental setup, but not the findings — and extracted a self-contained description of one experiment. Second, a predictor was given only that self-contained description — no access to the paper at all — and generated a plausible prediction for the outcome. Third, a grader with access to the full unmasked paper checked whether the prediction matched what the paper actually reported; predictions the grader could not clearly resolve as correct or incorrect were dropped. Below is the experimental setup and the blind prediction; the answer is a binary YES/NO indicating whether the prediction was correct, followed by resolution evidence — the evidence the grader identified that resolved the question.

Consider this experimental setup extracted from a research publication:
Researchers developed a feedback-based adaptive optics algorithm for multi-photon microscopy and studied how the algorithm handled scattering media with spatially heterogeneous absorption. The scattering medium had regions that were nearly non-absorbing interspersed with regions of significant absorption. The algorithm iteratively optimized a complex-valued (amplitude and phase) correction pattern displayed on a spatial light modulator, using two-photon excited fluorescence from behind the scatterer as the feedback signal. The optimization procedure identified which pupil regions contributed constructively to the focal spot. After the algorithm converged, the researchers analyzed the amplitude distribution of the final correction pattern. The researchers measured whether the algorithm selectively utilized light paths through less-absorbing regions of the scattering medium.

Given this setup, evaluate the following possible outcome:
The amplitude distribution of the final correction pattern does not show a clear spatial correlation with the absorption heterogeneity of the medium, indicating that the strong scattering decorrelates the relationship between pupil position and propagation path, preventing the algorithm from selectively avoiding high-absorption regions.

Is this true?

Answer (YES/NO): NO